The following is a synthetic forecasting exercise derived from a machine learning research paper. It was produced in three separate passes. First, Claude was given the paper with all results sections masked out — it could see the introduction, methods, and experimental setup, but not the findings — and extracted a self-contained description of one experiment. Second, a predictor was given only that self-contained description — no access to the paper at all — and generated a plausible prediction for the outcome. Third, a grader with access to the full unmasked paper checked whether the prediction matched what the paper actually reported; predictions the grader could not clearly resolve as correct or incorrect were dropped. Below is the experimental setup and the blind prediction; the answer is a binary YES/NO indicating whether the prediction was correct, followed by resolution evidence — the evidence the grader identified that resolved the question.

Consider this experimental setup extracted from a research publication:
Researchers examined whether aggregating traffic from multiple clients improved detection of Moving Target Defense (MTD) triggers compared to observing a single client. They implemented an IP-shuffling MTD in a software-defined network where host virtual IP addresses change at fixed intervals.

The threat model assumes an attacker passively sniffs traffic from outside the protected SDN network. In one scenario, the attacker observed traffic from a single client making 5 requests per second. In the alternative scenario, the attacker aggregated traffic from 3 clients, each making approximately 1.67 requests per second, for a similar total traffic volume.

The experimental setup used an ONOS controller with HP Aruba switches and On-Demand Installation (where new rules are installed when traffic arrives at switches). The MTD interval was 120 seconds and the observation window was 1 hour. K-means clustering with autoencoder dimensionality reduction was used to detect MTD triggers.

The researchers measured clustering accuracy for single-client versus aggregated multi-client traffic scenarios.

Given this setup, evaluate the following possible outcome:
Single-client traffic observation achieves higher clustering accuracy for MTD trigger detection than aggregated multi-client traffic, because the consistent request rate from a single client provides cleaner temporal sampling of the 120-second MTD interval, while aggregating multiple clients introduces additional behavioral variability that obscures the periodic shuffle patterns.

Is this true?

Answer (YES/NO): NO